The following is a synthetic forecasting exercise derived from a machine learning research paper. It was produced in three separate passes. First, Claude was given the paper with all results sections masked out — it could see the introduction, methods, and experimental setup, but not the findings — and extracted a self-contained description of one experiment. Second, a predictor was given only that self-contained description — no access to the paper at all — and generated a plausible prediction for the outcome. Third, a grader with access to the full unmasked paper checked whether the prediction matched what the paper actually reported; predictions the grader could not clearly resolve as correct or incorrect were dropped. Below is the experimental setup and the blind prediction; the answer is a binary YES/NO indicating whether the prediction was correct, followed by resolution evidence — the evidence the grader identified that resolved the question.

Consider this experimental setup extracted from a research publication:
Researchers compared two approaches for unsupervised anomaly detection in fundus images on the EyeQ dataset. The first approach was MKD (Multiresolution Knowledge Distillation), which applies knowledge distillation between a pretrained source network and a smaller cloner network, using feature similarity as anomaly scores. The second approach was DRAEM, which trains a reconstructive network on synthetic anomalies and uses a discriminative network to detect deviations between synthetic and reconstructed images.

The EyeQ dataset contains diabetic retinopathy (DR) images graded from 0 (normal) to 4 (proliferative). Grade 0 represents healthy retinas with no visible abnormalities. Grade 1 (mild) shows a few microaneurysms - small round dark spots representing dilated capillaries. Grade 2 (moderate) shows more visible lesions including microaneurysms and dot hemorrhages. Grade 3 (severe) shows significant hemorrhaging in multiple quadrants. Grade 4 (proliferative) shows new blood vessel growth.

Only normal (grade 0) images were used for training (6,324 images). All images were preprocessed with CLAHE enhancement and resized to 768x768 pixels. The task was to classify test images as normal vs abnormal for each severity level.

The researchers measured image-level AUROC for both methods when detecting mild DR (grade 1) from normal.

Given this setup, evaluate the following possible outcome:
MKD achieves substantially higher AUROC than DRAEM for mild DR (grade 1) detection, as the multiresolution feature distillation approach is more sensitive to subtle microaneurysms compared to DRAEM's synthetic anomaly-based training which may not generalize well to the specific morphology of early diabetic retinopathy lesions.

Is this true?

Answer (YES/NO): NO